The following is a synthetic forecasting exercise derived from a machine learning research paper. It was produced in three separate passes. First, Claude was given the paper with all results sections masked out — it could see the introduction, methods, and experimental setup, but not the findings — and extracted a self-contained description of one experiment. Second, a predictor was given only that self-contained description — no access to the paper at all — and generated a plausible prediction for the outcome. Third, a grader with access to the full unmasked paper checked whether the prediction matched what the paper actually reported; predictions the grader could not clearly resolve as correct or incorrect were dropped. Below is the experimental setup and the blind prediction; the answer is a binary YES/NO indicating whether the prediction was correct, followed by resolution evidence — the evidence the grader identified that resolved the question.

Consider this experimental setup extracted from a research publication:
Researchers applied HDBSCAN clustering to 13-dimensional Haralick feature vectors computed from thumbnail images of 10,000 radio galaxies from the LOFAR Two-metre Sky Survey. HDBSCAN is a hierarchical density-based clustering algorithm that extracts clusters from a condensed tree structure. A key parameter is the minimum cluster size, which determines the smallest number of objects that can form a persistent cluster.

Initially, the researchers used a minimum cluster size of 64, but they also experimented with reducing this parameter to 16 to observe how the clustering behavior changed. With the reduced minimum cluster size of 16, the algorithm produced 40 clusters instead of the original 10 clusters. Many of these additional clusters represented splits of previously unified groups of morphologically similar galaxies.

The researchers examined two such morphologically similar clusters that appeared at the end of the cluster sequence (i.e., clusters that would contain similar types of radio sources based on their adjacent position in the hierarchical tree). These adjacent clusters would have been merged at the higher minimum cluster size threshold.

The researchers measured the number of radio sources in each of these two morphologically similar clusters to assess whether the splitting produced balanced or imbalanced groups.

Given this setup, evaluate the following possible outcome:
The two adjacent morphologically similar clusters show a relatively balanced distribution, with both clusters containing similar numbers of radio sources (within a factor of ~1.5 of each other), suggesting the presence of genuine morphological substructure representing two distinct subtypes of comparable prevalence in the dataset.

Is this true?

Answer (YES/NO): NO